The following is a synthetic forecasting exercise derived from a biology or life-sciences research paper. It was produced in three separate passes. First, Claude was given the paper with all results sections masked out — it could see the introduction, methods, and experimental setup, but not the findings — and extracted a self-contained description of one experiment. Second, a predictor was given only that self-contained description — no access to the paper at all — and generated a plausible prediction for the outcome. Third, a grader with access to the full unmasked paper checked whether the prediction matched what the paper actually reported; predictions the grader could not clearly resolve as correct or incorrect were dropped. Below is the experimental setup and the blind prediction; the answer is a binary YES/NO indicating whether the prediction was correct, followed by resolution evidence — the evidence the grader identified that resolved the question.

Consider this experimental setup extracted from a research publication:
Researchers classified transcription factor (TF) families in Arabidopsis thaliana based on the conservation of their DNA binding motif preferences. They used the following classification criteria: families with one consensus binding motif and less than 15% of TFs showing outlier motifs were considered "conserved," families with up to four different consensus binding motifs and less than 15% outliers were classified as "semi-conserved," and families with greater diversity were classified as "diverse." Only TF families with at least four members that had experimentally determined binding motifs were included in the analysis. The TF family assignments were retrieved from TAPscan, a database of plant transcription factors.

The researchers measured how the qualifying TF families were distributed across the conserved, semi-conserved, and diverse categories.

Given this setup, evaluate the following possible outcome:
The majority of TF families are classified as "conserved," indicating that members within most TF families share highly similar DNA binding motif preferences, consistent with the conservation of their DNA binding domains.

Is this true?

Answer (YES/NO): YES